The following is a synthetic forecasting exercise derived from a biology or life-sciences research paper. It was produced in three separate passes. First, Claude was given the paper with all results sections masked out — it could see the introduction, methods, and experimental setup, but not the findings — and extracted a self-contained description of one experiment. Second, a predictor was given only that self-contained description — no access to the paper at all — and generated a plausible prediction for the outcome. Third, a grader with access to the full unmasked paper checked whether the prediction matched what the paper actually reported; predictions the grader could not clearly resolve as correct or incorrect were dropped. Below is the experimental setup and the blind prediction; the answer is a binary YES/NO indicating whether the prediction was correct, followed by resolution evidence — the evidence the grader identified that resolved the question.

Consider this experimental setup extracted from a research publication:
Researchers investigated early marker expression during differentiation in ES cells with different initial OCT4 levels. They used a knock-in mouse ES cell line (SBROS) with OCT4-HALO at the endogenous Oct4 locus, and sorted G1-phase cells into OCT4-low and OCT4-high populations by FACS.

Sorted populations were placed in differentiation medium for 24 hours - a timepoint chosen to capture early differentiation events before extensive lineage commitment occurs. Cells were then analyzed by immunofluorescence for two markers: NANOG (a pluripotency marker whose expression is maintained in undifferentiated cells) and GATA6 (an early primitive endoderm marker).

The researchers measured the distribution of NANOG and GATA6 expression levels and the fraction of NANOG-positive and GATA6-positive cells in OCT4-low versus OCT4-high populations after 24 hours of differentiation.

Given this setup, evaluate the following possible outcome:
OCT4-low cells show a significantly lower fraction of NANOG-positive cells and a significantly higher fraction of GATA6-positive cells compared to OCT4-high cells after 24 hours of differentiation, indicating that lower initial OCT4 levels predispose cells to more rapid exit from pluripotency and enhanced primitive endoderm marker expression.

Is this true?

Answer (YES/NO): NO